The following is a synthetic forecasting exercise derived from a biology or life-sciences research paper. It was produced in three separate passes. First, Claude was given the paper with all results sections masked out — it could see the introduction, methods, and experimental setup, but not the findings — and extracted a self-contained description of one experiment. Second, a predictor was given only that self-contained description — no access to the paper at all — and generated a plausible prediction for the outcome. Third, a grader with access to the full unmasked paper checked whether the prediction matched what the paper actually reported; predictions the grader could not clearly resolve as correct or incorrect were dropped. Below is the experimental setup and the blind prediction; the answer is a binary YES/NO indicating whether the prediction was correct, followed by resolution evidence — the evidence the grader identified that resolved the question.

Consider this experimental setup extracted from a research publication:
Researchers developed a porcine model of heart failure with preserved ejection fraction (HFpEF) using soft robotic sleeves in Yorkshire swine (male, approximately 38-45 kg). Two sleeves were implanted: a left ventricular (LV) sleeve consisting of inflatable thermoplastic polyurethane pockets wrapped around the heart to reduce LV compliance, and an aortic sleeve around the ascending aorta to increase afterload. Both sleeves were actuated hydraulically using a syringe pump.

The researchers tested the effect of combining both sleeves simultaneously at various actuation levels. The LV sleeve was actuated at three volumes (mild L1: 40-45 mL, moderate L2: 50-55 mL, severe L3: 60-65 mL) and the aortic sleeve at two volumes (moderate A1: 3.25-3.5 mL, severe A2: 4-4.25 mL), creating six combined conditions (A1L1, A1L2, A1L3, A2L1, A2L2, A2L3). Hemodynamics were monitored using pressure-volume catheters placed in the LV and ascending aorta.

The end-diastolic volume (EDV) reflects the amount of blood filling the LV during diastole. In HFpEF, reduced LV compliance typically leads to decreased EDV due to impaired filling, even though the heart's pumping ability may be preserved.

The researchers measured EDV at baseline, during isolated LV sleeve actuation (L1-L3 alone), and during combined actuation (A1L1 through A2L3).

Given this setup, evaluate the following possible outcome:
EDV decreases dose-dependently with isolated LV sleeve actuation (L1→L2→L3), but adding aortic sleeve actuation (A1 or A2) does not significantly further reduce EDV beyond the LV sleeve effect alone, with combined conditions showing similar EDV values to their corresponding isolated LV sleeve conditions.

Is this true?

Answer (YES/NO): NO